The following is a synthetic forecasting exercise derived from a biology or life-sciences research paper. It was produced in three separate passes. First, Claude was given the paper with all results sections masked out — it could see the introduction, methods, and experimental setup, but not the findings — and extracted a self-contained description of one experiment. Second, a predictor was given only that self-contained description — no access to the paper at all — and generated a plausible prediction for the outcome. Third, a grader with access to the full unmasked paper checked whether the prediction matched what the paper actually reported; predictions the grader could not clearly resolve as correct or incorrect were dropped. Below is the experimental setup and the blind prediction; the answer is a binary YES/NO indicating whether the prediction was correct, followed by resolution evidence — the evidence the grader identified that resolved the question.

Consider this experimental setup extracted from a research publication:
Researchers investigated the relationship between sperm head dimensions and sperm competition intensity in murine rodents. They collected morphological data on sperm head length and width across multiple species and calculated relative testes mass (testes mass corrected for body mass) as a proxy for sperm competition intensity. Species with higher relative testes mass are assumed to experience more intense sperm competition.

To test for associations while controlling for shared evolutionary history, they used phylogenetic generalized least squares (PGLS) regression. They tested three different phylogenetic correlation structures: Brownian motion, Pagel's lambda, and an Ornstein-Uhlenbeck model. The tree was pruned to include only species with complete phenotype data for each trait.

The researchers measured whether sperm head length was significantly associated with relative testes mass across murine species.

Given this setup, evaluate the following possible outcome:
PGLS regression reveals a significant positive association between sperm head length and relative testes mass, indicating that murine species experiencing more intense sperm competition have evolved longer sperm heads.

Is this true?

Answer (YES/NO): NO